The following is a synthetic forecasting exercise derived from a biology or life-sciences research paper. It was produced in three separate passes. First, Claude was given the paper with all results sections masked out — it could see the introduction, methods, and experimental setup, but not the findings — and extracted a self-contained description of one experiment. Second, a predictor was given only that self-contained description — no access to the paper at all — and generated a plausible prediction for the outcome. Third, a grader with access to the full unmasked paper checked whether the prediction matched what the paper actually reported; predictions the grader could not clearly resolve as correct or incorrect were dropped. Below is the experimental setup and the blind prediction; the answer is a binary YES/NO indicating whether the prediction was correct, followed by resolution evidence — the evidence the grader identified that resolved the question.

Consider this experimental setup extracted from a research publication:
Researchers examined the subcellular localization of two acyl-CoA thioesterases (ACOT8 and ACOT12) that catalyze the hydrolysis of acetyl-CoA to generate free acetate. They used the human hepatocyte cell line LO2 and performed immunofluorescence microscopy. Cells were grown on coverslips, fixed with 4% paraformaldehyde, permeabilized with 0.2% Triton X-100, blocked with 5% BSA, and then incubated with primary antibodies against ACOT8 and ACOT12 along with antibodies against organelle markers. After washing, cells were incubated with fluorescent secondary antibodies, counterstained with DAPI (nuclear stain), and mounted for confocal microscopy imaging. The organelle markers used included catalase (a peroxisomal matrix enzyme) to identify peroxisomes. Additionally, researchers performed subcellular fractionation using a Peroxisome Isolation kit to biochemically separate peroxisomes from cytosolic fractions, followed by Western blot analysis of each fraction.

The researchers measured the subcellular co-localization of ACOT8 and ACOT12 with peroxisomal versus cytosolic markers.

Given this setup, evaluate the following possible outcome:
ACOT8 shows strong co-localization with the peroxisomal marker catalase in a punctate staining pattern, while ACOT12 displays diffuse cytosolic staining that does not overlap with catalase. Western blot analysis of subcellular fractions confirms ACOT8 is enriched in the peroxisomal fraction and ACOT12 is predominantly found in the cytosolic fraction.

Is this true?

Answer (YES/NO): YES